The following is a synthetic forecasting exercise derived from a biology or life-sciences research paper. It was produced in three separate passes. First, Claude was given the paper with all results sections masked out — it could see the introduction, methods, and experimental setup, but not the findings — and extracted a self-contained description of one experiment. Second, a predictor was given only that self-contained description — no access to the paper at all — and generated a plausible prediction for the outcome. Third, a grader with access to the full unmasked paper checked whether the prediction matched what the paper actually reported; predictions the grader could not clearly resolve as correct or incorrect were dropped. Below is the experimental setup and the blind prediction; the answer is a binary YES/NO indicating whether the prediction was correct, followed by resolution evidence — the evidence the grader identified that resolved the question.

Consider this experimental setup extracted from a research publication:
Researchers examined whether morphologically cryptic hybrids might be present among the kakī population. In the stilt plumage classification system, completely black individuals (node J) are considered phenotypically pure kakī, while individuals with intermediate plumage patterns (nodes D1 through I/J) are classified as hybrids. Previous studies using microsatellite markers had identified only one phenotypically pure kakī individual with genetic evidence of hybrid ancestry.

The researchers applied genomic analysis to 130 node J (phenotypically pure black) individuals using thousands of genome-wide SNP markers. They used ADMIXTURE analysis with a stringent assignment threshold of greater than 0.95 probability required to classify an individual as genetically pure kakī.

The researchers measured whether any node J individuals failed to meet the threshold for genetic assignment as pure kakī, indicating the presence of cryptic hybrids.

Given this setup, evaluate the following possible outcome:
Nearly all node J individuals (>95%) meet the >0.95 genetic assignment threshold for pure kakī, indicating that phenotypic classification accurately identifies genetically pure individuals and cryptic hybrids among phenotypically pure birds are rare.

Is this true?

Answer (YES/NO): YES